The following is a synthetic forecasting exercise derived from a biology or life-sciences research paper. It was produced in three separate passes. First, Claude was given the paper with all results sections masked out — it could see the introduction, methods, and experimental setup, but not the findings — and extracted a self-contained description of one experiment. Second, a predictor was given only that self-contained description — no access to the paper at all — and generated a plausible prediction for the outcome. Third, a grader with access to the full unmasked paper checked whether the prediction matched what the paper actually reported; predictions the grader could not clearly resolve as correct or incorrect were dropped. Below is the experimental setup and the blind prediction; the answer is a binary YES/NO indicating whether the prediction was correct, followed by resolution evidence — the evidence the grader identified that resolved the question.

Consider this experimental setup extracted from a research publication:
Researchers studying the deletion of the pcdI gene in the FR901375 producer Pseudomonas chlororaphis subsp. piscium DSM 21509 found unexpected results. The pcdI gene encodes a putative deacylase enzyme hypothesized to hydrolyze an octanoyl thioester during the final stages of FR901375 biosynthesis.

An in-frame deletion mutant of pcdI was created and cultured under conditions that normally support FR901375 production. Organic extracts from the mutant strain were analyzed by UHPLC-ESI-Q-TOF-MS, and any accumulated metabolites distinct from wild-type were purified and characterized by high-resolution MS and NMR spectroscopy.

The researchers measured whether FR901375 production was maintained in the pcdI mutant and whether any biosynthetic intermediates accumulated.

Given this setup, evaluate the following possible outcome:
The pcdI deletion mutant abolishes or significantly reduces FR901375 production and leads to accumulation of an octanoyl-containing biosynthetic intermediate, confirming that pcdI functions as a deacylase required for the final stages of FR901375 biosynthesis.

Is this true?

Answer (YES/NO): NO